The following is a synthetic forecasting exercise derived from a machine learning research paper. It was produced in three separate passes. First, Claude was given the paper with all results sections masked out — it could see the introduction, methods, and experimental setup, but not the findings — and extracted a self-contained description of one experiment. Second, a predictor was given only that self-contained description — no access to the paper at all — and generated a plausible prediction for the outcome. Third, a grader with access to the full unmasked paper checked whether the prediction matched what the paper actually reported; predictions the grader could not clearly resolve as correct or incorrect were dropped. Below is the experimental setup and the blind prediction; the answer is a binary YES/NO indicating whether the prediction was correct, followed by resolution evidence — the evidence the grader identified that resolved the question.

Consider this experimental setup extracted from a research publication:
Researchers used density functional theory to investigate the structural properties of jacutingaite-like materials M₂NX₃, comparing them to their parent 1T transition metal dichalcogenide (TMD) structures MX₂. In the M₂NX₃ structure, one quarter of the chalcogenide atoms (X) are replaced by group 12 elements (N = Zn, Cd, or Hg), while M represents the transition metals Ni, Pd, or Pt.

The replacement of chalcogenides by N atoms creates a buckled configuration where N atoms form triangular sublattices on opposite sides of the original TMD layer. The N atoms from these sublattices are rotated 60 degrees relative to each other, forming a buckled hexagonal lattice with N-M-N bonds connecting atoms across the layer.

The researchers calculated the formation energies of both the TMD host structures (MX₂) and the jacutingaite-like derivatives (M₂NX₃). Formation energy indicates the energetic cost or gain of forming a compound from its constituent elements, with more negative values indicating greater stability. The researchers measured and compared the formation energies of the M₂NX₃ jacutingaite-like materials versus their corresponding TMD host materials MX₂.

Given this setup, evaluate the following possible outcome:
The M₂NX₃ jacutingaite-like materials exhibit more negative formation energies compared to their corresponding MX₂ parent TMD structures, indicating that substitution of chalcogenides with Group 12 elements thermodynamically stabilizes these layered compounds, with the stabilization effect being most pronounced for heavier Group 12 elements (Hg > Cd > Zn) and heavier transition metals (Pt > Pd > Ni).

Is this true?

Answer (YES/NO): NO